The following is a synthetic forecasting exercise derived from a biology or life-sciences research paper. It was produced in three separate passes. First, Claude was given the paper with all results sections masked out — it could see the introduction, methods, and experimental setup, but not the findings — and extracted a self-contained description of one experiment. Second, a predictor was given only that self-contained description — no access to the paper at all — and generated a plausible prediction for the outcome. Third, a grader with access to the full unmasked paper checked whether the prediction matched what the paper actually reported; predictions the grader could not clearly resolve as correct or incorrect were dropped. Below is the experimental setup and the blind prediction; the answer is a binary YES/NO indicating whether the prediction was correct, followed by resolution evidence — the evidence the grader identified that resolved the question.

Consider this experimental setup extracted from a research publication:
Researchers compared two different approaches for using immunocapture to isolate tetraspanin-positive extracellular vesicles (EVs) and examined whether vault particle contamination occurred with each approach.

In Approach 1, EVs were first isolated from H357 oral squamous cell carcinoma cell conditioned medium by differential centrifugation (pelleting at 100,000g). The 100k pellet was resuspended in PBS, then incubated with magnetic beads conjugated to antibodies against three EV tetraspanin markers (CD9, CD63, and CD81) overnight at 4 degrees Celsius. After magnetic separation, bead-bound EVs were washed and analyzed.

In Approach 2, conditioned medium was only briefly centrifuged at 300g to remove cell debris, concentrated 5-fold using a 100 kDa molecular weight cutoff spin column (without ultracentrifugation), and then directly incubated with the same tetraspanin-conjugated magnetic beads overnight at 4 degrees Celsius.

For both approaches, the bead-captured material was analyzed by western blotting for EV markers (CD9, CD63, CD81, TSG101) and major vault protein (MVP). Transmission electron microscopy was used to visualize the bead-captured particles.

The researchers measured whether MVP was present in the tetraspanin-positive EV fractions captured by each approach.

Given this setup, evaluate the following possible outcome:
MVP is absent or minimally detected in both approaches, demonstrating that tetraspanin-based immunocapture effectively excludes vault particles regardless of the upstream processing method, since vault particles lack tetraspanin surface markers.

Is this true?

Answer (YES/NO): NO